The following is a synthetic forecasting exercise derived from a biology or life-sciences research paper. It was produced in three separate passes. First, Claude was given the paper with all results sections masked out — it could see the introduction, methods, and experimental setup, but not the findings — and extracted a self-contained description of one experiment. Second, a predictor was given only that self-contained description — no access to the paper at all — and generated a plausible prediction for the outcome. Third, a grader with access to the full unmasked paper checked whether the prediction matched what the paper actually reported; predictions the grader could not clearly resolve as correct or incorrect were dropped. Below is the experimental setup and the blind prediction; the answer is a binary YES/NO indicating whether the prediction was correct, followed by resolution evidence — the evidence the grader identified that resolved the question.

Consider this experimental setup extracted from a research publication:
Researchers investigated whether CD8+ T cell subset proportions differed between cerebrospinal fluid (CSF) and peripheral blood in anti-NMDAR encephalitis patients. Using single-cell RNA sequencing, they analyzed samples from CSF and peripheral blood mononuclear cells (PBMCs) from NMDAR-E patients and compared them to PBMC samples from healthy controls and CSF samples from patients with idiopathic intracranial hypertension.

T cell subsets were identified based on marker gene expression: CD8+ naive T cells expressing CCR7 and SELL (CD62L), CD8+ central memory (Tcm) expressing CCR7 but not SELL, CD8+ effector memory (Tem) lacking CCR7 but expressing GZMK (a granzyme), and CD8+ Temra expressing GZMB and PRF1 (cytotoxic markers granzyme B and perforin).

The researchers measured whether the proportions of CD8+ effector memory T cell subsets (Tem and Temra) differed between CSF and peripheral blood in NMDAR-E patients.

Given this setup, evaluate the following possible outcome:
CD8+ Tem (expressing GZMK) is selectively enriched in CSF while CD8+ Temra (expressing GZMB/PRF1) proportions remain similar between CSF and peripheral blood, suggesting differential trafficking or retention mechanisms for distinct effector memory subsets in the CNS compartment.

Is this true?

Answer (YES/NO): NO